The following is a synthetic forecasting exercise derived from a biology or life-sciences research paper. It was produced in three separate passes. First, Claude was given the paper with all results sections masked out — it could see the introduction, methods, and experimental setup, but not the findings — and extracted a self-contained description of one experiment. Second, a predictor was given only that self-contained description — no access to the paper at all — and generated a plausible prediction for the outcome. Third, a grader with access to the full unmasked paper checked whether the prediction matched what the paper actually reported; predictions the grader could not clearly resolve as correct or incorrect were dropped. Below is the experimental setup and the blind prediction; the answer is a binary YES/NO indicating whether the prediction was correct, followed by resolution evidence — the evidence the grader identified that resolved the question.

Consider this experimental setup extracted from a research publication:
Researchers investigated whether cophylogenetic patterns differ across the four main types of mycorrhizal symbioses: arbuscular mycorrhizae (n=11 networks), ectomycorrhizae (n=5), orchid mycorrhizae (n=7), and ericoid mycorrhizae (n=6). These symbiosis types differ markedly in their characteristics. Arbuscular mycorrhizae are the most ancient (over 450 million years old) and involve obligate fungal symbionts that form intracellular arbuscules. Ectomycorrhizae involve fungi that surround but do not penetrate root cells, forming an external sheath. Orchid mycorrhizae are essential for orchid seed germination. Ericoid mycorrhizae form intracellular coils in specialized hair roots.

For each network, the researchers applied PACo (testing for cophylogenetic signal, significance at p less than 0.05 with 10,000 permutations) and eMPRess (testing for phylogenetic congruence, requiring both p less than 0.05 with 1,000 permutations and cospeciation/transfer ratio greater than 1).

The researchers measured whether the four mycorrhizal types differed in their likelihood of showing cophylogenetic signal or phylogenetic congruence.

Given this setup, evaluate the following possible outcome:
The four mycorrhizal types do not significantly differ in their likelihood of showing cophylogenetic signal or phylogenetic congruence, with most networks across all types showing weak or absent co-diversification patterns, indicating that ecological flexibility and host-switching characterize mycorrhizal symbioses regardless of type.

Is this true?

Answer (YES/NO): YES